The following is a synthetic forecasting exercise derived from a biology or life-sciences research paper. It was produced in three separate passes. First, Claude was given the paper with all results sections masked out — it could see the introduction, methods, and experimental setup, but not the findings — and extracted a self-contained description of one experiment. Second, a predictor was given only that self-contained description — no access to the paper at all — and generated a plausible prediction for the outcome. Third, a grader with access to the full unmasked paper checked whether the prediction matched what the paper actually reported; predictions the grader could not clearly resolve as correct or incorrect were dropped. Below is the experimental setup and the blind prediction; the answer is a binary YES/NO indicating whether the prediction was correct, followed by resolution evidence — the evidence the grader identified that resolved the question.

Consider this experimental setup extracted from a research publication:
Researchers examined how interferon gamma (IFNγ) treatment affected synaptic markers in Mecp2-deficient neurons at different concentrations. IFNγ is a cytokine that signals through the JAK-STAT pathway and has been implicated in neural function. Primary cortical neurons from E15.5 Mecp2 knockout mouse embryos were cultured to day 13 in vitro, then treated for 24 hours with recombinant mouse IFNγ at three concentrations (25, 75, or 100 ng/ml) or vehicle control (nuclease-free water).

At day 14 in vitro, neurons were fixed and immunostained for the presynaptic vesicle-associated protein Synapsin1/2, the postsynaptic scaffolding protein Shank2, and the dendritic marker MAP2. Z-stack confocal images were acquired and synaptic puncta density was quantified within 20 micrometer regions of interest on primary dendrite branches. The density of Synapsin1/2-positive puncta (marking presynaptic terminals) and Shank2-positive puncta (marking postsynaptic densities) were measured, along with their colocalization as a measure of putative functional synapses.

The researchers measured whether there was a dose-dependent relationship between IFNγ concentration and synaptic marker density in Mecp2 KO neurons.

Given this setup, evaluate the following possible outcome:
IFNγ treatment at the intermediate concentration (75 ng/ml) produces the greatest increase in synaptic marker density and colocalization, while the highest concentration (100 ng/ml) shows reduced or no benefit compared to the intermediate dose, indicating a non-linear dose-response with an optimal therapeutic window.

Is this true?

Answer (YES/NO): NO